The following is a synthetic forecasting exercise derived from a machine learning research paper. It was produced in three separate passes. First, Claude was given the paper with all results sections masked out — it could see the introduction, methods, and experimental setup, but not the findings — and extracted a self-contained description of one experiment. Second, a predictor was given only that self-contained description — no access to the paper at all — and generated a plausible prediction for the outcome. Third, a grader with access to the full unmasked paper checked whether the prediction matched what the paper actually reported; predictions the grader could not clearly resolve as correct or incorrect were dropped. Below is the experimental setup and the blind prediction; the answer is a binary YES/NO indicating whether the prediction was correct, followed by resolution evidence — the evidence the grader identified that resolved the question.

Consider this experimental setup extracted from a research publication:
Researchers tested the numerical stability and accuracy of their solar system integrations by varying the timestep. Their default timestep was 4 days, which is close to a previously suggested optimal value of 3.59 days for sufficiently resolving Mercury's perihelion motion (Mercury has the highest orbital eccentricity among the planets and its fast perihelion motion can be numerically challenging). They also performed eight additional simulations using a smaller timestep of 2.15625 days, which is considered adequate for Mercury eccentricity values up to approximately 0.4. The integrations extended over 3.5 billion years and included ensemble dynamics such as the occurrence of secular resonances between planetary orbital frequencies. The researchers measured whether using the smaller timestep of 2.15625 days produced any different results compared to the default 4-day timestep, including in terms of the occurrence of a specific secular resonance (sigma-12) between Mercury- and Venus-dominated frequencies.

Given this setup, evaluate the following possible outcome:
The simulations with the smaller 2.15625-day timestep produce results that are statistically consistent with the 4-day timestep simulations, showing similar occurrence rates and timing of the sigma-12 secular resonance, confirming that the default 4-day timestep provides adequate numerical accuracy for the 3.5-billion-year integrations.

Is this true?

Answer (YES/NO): YES